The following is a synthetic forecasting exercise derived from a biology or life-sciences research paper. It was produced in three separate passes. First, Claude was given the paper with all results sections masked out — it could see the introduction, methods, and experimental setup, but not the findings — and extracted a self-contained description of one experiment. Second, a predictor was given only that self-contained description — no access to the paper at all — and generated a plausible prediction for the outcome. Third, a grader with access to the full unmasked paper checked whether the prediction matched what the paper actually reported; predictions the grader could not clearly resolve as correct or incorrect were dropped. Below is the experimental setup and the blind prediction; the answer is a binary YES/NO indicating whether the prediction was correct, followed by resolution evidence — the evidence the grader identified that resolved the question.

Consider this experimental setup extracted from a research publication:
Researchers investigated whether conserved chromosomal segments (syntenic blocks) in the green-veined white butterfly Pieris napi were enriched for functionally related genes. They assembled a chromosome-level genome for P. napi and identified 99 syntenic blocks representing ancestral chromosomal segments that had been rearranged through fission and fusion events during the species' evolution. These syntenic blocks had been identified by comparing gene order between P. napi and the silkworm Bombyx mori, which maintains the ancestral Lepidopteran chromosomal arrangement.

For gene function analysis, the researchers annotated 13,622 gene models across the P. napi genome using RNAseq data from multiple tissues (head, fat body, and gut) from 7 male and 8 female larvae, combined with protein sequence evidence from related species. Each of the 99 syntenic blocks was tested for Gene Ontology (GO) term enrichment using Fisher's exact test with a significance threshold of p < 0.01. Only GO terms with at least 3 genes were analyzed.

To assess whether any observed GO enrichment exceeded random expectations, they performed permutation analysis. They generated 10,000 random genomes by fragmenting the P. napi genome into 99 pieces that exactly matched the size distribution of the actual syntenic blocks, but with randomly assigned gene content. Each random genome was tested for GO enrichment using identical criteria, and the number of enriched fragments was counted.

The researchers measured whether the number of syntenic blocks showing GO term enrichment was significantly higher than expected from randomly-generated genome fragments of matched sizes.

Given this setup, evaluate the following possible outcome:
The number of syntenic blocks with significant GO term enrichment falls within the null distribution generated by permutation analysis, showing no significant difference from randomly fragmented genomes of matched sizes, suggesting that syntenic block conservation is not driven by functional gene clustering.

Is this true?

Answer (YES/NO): NO